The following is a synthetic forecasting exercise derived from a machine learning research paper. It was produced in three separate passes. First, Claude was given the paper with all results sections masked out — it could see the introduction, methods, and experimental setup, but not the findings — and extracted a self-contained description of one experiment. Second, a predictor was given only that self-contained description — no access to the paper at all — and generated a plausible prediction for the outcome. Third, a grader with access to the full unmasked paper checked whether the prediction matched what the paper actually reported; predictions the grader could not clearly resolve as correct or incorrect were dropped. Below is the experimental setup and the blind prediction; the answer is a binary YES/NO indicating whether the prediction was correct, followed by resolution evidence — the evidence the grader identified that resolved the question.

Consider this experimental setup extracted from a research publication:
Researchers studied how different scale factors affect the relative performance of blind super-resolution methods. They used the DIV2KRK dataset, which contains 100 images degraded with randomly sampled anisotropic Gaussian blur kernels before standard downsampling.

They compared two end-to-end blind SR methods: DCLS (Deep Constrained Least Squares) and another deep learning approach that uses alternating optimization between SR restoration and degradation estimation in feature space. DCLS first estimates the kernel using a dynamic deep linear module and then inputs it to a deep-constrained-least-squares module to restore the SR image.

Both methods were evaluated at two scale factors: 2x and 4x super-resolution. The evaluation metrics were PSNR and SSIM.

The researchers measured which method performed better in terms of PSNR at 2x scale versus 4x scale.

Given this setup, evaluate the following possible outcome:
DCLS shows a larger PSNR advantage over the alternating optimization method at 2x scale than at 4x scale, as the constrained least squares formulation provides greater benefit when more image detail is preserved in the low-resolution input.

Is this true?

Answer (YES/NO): NO